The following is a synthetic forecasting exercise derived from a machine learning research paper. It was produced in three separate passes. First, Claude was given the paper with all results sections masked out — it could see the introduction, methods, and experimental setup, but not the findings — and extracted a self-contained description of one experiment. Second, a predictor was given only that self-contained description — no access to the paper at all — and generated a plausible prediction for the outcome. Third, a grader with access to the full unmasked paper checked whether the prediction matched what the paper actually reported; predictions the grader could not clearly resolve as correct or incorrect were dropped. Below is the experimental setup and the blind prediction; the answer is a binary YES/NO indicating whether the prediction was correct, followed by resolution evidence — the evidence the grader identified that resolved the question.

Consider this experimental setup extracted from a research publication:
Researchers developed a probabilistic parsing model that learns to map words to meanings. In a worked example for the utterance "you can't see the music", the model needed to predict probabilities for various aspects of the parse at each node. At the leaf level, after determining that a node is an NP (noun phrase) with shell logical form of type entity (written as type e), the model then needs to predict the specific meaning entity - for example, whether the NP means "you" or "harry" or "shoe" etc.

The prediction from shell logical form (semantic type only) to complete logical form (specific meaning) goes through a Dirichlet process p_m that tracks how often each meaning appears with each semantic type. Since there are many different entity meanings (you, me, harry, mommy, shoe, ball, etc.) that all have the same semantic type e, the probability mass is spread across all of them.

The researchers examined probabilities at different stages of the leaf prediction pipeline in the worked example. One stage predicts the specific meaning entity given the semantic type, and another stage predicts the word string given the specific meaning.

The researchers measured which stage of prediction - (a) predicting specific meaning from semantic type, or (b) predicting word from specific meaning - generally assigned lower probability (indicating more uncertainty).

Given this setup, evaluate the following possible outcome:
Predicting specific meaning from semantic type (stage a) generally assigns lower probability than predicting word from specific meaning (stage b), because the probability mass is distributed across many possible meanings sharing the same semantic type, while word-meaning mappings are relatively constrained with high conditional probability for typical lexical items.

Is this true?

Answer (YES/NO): YES